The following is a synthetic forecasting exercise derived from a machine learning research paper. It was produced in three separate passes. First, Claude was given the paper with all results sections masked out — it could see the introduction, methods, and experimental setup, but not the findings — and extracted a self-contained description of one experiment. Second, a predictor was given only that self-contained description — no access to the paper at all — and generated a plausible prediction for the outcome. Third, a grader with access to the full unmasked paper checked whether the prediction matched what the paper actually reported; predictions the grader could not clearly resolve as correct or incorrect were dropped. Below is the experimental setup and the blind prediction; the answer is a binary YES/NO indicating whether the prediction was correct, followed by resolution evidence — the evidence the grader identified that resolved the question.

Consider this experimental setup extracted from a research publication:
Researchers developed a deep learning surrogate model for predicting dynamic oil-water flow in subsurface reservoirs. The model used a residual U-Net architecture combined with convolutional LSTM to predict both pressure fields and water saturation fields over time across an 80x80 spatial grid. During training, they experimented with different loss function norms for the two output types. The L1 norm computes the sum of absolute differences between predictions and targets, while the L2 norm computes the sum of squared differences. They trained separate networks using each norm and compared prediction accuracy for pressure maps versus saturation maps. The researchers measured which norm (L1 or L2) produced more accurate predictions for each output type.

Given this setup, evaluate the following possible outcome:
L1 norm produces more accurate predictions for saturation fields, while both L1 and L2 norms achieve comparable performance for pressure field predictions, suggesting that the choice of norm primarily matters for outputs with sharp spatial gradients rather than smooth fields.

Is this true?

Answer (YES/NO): NO